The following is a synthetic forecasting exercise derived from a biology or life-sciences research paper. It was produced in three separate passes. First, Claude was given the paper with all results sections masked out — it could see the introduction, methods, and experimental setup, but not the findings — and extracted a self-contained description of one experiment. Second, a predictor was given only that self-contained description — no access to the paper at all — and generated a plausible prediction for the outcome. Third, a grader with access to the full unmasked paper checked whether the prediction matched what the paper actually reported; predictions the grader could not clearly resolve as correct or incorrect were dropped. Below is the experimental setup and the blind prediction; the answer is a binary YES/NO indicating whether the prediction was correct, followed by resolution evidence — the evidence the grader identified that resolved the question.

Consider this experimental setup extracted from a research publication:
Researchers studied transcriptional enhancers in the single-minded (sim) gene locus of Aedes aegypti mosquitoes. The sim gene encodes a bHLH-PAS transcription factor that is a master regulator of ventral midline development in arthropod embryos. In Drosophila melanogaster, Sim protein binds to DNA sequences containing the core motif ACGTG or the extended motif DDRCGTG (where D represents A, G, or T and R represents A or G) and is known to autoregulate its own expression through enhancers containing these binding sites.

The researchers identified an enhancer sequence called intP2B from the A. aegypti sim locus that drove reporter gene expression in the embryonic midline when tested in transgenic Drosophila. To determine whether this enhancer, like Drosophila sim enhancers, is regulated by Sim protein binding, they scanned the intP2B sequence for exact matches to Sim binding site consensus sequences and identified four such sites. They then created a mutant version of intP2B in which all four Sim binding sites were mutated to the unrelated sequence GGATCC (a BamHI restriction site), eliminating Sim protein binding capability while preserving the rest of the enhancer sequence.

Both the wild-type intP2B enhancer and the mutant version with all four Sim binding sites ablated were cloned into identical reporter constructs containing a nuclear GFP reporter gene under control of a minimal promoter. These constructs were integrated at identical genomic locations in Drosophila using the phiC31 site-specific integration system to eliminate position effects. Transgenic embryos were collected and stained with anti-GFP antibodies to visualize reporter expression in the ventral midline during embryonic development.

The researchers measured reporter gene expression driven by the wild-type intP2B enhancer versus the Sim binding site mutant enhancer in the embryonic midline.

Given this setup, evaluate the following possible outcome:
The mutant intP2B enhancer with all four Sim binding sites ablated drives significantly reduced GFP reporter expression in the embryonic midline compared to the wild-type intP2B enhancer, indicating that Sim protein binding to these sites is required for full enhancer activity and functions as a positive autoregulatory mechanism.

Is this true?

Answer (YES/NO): NO